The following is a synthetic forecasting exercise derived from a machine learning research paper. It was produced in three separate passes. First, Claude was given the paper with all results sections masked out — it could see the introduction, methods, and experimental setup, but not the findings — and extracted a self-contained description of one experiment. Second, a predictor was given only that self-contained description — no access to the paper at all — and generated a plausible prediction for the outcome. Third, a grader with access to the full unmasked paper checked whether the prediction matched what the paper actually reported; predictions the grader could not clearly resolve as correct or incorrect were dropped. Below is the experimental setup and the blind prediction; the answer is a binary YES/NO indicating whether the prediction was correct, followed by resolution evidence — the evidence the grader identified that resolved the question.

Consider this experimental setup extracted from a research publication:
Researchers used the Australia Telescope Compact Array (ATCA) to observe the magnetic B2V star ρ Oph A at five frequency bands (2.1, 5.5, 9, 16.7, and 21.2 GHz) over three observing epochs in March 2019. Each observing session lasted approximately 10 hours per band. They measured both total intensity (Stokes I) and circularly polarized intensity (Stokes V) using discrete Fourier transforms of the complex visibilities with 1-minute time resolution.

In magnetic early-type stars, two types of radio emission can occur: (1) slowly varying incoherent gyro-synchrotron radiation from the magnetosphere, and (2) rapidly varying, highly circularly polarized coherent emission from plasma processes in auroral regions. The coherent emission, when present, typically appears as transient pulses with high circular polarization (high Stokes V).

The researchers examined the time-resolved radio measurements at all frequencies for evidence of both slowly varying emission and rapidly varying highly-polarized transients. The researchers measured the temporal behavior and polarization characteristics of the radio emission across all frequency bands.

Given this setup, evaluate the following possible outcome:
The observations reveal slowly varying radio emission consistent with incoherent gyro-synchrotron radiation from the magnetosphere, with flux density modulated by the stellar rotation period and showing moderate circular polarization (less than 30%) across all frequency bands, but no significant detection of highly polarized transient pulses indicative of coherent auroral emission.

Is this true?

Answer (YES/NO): NO